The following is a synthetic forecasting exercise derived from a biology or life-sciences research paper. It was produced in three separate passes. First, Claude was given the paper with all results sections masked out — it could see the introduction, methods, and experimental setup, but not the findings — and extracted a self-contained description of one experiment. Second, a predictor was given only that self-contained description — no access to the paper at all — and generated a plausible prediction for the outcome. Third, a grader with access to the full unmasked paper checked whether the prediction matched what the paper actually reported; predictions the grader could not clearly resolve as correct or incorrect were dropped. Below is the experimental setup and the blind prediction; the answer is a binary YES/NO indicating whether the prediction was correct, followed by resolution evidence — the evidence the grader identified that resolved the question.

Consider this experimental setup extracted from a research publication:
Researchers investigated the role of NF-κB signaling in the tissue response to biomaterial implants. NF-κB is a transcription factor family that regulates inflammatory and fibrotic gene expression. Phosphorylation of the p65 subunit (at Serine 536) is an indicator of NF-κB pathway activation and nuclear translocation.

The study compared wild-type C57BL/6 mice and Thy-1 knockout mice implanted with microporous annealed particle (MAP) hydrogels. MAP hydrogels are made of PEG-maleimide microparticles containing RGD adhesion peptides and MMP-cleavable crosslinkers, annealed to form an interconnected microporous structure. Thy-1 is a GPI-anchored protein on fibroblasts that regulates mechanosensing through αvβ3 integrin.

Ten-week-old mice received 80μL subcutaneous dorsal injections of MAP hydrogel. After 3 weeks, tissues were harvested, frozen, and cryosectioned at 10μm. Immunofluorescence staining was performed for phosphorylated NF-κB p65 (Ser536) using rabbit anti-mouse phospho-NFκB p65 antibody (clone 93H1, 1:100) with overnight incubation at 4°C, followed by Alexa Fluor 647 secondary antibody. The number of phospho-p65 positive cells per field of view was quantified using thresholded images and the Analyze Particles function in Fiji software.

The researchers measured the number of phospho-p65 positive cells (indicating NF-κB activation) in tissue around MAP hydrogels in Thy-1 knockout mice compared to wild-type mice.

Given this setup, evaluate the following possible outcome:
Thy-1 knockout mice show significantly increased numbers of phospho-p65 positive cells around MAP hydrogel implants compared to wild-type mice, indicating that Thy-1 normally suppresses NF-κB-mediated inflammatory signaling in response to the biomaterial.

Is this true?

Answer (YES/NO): YES